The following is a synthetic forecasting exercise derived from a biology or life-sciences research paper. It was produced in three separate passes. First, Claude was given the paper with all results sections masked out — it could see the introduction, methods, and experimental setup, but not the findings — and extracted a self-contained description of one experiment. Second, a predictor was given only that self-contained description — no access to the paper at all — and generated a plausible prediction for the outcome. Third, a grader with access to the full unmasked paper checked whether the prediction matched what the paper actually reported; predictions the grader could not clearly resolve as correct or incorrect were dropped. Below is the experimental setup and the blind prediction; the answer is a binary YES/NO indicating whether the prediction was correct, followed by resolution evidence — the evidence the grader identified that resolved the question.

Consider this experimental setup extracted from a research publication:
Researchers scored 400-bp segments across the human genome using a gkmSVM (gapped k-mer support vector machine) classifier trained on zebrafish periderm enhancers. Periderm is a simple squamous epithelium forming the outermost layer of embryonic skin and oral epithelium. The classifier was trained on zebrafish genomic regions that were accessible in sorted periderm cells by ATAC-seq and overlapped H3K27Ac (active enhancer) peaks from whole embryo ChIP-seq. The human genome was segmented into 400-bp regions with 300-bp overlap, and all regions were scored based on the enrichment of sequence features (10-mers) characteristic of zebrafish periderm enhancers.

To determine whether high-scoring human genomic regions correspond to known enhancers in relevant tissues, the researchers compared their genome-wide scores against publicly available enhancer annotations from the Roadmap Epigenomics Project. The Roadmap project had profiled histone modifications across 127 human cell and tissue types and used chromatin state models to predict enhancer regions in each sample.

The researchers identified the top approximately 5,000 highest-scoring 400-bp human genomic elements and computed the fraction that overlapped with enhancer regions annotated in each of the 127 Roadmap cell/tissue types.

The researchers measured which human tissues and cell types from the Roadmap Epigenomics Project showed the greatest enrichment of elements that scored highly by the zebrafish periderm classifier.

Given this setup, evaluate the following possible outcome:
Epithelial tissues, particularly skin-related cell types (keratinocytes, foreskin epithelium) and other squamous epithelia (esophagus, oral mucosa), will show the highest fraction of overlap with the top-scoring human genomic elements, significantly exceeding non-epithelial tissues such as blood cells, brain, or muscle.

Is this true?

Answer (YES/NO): YES